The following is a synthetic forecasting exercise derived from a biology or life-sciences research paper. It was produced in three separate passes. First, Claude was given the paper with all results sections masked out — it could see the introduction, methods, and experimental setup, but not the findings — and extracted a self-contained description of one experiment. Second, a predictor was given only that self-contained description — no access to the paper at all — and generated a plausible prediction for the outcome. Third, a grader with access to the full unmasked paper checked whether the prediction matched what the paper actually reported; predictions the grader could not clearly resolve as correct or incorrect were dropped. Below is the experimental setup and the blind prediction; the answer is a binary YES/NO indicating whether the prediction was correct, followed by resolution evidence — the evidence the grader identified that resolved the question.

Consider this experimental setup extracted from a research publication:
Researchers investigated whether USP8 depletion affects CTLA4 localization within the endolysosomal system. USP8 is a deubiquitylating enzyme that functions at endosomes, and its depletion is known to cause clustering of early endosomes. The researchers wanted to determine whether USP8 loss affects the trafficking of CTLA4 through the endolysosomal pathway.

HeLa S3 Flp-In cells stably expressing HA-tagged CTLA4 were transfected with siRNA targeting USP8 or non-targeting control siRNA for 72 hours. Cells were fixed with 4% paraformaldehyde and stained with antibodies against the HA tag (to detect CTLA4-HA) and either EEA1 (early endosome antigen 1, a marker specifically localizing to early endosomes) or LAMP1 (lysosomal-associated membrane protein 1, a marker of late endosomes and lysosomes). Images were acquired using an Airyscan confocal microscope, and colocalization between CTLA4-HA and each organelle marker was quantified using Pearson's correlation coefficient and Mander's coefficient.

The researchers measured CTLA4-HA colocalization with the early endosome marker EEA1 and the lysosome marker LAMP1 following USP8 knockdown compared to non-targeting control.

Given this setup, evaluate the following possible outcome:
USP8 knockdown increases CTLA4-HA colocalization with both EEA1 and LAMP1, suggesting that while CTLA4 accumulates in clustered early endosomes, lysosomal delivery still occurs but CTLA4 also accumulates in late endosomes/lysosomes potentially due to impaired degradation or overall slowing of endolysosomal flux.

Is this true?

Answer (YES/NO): YES